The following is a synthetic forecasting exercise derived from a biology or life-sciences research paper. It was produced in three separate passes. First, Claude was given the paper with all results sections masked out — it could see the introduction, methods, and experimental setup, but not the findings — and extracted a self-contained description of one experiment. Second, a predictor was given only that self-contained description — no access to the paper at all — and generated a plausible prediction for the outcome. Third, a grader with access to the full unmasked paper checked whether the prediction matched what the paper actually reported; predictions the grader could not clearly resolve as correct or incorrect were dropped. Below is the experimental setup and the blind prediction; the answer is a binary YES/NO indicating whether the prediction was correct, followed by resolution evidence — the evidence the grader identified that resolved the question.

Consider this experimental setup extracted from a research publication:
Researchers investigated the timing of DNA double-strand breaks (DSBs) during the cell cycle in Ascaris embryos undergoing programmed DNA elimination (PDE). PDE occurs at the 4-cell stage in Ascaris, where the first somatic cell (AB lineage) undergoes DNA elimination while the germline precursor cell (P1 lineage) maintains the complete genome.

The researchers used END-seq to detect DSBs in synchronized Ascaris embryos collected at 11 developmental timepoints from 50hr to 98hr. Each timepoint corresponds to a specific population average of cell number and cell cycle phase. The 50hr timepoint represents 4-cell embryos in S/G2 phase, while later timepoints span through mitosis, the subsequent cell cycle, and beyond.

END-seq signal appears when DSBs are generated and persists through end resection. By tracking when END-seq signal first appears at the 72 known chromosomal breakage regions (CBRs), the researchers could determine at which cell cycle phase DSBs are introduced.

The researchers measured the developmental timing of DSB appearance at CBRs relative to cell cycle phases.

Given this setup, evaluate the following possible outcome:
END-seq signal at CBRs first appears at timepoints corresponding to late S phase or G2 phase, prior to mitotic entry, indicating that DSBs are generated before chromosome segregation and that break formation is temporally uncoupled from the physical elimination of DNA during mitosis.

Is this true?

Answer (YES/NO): YES